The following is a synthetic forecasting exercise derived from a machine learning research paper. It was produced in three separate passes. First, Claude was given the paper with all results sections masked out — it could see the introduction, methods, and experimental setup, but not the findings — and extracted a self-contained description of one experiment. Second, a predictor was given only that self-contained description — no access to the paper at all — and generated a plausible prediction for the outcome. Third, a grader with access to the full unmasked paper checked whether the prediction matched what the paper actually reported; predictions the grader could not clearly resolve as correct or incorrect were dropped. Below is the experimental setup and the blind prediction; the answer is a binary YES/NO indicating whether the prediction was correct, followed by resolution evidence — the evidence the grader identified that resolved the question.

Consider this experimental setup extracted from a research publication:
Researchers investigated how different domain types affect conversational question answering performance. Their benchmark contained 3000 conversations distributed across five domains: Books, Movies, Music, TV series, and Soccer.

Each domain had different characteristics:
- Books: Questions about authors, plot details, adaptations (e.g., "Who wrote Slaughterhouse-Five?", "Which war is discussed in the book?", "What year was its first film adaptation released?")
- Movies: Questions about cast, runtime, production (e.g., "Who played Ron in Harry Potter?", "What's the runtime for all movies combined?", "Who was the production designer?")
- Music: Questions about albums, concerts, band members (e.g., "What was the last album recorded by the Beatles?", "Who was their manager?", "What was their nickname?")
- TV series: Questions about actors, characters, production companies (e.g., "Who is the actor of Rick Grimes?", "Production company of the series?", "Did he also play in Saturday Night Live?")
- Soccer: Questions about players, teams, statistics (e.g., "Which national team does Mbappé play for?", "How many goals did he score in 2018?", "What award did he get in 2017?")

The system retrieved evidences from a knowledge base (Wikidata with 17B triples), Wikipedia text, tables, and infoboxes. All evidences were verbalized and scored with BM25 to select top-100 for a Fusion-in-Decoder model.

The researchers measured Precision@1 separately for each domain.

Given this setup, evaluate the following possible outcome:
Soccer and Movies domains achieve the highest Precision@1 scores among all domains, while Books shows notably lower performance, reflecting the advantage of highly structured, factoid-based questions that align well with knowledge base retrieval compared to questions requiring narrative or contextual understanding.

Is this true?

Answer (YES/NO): NO